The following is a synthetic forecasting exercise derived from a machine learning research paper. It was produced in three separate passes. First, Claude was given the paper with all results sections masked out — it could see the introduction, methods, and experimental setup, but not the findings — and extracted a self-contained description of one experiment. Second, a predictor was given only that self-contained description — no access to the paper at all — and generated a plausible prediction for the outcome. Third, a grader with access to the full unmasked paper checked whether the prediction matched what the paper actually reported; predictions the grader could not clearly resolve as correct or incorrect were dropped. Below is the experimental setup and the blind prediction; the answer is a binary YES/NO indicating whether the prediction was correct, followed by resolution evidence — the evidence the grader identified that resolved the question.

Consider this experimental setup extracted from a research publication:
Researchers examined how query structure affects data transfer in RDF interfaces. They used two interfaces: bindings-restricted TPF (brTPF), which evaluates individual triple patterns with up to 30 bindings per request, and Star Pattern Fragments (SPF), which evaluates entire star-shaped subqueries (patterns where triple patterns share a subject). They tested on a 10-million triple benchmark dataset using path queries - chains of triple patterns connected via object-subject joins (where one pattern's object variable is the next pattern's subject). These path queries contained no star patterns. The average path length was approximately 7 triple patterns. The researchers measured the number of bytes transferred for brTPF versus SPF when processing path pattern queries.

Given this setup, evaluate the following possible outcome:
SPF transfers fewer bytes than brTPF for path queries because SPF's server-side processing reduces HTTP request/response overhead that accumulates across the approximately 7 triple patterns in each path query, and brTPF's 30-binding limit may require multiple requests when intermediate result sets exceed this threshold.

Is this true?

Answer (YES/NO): NO